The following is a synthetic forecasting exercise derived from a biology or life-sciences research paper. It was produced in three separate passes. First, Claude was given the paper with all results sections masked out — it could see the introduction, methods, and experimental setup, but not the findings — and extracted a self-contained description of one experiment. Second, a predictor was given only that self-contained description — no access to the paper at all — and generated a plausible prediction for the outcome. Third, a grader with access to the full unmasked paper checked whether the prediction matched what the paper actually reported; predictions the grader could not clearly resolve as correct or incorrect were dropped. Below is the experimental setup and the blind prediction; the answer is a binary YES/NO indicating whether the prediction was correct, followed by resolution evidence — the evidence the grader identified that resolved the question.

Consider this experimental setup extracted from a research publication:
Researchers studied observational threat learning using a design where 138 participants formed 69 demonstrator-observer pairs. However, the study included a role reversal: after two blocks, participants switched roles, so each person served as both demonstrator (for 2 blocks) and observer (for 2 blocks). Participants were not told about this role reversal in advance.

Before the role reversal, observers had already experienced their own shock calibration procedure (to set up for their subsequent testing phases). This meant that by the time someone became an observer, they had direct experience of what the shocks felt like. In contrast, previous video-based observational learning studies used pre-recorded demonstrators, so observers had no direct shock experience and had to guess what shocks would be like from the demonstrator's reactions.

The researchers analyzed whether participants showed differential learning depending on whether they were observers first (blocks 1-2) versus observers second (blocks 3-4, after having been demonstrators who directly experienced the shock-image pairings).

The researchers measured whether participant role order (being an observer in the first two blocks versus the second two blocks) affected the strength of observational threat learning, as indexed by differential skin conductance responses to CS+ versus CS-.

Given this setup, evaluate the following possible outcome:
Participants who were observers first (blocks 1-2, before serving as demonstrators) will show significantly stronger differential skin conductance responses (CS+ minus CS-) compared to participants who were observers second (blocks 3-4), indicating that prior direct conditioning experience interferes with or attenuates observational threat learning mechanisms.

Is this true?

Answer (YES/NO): NO